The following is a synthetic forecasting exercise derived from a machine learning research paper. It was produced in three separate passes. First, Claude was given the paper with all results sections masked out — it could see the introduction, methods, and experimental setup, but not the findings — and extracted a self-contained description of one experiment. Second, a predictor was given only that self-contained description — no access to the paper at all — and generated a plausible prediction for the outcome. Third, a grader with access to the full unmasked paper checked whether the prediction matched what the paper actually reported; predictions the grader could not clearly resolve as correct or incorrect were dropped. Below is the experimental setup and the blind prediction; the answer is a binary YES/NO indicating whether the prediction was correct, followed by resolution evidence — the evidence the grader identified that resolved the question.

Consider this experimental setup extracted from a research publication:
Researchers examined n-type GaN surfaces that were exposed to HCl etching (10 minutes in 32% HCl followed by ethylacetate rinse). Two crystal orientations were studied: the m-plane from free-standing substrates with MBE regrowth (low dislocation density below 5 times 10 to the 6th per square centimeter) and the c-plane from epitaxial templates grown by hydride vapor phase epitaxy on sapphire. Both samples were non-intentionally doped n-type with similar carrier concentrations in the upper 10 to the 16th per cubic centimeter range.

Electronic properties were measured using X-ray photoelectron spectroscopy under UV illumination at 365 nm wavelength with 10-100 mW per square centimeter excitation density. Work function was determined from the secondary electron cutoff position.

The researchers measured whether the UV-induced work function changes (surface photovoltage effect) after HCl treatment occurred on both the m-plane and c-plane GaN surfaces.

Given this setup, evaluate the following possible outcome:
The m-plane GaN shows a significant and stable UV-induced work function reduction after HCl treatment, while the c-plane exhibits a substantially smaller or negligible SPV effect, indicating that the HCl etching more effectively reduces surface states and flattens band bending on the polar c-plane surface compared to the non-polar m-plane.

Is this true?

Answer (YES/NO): NO